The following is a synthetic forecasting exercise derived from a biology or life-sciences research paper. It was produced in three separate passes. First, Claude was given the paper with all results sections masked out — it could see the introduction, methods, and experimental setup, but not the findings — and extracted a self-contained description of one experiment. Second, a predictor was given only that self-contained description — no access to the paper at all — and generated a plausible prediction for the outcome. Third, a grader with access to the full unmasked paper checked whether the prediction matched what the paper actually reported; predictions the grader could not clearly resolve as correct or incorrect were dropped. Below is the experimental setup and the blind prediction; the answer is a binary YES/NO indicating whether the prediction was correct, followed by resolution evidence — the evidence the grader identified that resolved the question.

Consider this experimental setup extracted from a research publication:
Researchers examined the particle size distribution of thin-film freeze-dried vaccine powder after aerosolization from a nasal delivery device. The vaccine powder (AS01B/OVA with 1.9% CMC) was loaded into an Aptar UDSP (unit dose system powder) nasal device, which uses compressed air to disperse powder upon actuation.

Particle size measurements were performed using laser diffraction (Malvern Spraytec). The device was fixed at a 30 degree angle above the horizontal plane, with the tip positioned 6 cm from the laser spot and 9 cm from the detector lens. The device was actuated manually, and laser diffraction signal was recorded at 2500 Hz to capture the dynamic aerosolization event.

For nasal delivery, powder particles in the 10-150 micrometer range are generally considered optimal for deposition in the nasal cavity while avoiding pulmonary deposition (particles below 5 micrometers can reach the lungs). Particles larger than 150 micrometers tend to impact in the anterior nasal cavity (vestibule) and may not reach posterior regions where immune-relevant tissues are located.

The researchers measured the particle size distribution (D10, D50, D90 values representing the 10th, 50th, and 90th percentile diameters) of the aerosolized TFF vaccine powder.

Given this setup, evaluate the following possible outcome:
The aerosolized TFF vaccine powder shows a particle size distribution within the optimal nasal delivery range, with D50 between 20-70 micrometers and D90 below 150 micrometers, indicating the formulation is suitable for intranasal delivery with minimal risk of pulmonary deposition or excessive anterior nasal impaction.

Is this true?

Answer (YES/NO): NO